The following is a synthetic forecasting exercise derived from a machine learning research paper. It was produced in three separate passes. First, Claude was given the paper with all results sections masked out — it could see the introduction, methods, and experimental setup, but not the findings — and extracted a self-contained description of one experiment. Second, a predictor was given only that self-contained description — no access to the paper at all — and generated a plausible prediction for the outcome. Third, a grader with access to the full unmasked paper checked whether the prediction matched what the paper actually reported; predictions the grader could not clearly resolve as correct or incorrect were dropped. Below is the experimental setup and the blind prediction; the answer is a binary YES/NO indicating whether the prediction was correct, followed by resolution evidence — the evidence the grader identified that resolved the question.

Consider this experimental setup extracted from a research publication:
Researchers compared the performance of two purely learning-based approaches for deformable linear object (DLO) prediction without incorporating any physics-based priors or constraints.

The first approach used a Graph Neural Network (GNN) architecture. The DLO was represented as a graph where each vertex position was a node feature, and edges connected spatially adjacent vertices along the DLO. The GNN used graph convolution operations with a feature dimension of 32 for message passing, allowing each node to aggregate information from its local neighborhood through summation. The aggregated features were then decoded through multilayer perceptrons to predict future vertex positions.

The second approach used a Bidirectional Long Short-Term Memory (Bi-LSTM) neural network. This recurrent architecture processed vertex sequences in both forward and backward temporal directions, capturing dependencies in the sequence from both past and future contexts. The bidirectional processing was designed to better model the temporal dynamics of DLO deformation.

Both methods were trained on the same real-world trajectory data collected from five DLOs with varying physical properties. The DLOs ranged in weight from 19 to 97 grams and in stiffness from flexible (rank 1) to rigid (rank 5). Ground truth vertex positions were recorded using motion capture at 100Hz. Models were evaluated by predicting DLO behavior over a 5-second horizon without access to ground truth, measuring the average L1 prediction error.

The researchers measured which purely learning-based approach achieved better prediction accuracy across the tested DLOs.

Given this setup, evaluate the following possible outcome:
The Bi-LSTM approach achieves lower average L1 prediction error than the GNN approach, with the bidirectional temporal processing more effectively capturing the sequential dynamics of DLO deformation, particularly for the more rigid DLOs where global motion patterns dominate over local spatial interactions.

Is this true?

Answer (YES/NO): NO